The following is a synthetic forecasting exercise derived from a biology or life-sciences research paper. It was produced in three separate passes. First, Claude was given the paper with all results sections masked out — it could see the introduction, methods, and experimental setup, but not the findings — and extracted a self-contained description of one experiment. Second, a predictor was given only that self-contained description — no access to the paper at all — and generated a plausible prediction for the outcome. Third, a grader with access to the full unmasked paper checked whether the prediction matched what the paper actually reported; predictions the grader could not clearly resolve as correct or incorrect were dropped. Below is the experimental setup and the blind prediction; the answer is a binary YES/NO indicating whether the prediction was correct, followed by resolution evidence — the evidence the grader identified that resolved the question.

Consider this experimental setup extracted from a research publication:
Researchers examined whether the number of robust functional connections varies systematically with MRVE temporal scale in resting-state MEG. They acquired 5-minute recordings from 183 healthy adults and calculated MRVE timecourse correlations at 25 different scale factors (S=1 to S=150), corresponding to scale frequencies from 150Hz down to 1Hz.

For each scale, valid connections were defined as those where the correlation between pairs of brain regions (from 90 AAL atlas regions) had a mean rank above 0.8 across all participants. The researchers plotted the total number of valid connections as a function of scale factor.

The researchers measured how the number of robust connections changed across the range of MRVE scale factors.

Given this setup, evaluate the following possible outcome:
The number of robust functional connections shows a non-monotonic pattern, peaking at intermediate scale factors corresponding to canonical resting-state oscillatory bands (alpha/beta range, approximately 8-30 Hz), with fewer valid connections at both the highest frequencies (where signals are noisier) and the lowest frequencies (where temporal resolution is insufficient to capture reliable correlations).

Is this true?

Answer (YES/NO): NO